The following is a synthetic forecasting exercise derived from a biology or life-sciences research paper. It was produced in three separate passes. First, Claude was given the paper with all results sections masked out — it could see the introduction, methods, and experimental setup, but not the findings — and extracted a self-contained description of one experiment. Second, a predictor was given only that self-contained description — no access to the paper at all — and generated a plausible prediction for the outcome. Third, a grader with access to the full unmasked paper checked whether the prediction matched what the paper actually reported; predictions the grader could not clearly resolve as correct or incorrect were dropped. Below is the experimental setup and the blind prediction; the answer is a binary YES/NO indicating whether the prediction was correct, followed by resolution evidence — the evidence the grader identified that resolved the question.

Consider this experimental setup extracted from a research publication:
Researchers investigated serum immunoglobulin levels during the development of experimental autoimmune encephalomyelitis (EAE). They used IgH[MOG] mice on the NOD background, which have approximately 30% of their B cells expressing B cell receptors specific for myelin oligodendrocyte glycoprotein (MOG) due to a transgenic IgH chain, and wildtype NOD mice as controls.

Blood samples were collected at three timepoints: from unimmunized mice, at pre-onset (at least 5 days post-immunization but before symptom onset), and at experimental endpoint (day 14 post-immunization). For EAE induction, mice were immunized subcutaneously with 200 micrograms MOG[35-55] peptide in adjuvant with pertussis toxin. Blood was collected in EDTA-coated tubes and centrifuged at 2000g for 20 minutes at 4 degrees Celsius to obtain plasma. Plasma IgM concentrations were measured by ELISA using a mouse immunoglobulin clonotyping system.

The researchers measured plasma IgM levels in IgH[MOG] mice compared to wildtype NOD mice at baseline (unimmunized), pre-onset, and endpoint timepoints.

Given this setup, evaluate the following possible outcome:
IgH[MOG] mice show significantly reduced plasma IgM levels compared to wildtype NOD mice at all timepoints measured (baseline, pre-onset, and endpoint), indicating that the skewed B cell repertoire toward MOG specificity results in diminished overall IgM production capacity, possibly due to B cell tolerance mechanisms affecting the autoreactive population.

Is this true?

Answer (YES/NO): NO